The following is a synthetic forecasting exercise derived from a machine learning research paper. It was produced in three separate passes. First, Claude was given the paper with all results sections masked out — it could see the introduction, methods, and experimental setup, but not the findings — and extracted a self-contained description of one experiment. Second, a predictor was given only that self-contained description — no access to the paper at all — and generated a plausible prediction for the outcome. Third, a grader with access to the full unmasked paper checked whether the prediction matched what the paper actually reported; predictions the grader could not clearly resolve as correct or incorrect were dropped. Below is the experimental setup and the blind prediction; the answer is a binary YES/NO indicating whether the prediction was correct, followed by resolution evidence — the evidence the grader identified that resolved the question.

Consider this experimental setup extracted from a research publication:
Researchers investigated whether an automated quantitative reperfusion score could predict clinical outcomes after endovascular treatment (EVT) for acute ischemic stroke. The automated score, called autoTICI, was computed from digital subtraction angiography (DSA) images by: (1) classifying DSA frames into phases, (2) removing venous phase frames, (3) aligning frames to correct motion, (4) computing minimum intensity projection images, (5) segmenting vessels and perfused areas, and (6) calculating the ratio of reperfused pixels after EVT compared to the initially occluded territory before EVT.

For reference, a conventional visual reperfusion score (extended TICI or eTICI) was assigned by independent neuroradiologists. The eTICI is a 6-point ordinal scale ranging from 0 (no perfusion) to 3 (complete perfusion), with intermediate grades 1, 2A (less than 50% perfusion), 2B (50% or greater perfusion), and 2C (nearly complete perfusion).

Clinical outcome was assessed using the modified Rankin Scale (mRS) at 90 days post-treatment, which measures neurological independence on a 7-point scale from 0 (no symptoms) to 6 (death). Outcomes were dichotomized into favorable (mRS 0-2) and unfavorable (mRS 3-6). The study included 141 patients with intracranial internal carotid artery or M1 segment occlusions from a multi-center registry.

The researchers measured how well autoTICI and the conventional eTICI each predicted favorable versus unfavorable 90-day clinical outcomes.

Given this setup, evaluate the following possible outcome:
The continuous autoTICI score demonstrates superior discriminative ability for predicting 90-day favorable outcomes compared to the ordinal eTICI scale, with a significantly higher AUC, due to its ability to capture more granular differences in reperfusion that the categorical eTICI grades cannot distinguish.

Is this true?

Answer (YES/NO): NO